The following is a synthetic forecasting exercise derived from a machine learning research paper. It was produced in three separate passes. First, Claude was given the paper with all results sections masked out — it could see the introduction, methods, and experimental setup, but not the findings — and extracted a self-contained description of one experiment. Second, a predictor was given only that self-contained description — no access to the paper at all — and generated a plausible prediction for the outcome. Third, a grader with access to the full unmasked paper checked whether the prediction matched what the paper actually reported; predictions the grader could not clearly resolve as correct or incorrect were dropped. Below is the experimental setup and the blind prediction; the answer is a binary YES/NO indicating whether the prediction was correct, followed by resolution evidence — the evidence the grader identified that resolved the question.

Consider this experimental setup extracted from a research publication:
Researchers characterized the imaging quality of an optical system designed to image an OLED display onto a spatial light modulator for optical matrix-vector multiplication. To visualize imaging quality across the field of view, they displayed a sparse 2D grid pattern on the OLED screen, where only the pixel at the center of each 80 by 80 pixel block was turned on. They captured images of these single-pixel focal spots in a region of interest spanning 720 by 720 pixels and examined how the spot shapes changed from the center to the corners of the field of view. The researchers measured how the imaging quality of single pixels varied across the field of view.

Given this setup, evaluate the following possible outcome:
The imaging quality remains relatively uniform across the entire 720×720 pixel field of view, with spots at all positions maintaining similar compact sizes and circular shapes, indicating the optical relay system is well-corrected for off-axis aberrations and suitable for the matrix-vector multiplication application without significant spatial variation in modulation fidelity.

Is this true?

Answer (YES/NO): NO